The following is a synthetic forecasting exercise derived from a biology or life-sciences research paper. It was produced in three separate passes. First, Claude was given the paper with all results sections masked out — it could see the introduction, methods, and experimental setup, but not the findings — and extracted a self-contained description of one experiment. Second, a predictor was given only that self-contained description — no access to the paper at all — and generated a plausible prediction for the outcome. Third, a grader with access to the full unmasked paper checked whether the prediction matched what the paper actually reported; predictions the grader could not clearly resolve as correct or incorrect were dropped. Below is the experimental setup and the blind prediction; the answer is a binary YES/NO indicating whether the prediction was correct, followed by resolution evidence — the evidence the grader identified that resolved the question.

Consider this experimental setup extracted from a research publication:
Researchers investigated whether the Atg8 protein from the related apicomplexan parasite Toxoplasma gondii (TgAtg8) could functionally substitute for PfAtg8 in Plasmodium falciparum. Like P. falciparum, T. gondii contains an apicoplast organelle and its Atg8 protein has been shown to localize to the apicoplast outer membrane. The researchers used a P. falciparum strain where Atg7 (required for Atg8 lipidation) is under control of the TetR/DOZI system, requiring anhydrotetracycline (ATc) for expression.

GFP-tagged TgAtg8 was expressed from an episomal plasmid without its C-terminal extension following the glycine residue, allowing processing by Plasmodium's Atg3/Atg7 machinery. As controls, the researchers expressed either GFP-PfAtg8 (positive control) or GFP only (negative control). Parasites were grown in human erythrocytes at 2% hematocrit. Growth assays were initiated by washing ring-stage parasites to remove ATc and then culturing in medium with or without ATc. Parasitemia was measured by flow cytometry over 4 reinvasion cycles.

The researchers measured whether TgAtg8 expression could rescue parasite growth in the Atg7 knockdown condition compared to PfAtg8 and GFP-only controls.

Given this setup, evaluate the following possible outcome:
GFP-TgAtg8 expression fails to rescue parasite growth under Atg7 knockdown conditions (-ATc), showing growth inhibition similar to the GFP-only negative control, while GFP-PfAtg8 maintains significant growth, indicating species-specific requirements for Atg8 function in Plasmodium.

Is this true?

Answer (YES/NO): NO